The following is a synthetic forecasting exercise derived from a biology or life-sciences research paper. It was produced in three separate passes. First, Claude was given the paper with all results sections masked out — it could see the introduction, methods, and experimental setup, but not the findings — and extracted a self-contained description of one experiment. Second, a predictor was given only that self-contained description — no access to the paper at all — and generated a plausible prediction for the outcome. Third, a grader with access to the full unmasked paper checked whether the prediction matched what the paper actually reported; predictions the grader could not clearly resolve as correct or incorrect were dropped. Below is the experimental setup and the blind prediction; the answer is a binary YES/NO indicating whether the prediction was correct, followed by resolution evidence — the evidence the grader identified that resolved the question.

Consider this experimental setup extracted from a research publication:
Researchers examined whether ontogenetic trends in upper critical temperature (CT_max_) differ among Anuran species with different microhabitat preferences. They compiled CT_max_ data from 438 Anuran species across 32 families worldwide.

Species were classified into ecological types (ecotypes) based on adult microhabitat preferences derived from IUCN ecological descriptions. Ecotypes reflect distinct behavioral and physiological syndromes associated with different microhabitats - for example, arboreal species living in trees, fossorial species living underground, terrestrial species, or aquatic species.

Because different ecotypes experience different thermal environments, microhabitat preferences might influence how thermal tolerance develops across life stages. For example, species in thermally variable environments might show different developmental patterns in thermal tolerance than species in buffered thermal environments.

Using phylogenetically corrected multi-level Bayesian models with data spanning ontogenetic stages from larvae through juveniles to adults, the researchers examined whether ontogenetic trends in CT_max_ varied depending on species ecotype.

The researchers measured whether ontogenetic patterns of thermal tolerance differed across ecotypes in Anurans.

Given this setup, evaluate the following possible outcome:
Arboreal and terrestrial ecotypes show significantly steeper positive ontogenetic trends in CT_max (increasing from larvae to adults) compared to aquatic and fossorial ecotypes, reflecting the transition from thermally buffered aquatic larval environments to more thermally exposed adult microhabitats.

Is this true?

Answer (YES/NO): NO